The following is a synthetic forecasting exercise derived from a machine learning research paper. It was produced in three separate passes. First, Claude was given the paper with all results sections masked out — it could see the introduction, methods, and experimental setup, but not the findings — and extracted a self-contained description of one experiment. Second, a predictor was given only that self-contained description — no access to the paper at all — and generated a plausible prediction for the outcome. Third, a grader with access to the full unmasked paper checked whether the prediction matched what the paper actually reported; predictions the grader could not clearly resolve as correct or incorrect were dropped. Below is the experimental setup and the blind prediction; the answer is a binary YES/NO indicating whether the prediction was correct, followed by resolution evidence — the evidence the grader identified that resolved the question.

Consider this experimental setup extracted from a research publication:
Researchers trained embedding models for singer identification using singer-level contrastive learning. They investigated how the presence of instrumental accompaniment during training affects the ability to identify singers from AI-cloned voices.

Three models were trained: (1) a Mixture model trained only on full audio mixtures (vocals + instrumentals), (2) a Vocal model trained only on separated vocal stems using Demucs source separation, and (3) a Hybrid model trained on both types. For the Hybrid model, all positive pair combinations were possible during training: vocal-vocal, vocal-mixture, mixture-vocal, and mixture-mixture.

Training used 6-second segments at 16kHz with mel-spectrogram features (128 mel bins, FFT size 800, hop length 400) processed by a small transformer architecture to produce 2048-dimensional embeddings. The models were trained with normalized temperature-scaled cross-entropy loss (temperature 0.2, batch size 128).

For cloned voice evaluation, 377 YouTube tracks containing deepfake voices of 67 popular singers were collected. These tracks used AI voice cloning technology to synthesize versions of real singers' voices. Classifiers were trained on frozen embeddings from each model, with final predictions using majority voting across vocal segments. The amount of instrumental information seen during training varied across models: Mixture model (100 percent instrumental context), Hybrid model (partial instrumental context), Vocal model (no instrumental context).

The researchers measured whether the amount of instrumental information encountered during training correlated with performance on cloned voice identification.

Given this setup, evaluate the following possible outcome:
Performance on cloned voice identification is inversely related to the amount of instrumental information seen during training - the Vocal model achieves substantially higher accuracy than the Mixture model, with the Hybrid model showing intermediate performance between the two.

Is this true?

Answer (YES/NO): YES